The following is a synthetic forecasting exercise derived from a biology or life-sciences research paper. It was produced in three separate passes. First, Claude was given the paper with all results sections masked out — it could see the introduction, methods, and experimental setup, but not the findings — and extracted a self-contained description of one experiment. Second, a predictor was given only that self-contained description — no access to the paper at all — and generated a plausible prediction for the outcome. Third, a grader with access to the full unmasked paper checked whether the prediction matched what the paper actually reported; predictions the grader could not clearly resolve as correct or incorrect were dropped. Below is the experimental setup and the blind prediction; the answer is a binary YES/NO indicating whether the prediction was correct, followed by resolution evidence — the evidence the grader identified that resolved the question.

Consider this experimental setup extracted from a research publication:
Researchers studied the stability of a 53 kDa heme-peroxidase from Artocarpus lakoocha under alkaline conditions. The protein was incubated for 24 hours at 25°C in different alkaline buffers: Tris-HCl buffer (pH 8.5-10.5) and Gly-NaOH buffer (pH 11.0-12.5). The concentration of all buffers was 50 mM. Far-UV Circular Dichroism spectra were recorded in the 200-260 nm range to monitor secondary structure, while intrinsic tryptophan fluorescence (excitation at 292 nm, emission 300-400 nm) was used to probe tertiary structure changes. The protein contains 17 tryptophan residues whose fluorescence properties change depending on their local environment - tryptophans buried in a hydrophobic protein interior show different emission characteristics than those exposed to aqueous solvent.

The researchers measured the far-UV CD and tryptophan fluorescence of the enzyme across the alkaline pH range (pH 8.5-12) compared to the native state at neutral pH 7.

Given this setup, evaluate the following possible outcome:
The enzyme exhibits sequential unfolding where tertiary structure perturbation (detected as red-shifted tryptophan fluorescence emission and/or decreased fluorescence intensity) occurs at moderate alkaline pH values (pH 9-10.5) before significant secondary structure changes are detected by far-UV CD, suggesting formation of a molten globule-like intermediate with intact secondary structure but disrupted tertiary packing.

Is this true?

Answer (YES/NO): NO